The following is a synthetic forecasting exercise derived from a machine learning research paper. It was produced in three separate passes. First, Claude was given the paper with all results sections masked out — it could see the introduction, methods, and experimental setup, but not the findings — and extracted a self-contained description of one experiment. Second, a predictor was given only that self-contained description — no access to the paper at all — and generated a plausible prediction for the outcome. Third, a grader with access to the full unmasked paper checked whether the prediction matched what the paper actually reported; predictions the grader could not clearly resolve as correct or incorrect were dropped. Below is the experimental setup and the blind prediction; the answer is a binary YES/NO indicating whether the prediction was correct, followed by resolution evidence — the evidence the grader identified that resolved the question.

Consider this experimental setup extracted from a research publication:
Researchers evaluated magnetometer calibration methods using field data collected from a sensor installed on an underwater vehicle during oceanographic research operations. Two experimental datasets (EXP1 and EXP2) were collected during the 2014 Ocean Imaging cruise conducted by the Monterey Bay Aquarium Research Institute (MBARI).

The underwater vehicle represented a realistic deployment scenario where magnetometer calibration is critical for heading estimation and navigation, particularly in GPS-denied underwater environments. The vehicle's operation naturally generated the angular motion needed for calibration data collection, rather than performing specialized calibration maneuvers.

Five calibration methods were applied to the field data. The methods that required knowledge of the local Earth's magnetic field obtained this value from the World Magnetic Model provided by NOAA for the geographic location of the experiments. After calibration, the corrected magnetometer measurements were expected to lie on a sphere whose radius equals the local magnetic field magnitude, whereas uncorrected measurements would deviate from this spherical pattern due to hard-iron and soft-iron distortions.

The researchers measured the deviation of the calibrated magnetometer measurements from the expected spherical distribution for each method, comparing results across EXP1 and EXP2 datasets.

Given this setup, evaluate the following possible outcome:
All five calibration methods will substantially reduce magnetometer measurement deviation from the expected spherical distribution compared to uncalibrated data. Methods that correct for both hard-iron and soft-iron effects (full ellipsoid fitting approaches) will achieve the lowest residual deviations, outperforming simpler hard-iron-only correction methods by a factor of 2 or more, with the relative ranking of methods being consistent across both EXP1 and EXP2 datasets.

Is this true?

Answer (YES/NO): NO